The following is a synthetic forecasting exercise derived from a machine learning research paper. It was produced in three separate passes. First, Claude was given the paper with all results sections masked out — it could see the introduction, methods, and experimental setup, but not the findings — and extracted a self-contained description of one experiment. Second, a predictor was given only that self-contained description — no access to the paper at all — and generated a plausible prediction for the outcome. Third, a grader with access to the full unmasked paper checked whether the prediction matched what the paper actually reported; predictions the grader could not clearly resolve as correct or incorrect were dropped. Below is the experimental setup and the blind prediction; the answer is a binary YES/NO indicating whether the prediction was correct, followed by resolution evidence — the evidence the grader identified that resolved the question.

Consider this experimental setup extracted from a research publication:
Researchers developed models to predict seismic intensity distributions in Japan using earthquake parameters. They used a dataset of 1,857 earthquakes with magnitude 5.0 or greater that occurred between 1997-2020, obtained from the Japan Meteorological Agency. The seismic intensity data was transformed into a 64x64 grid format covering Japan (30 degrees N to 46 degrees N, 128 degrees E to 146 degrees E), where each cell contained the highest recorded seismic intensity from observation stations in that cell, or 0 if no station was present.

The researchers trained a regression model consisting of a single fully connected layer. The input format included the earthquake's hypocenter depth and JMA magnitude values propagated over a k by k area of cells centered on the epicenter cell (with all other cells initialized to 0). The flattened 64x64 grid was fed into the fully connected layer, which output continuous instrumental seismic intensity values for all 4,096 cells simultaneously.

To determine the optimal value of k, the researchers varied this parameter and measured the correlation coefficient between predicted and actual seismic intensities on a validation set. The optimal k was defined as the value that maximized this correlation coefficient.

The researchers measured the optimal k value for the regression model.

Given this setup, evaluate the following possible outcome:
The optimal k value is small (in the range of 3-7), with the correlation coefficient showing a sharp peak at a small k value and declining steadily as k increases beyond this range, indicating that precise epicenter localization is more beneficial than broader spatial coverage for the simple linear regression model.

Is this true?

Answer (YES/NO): YES